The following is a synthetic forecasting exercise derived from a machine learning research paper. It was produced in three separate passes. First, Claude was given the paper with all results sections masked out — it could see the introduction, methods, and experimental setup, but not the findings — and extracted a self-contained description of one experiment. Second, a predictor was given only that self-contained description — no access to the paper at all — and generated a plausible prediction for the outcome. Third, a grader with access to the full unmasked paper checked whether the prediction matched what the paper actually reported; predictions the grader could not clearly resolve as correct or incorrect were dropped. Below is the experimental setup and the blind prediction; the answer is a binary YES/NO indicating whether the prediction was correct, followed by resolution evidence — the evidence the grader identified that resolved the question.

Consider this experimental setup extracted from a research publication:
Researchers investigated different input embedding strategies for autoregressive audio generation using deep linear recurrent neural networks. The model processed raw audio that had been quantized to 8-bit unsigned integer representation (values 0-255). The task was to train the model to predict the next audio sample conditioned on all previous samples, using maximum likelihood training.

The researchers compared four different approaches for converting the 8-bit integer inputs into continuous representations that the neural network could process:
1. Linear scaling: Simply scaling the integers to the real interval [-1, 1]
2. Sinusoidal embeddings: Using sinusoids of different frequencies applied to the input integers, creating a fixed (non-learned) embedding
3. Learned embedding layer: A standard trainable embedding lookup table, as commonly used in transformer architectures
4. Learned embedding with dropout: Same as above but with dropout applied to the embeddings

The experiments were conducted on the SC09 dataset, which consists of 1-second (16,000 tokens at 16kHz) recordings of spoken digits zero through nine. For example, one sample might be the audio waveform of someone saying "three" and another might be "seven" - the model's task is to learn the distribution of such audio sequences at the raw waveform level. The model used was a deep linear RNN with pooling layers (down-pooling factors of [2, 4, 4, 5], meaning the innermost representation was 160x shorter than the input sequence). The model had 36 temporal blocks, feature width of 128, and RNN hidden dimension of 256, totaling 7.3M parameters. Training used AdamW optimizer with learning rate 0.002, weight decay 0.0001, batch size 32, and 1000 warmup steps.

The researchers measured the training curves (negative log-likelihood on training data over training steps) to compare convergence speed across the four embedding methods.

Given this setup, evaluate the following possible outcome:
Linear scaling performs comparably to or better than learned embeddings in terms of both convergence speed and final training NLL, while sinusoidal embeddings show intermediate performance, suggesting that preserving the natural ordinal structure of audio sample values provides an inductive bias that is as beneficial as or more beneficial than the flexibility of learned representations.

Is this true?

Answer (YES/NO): NO